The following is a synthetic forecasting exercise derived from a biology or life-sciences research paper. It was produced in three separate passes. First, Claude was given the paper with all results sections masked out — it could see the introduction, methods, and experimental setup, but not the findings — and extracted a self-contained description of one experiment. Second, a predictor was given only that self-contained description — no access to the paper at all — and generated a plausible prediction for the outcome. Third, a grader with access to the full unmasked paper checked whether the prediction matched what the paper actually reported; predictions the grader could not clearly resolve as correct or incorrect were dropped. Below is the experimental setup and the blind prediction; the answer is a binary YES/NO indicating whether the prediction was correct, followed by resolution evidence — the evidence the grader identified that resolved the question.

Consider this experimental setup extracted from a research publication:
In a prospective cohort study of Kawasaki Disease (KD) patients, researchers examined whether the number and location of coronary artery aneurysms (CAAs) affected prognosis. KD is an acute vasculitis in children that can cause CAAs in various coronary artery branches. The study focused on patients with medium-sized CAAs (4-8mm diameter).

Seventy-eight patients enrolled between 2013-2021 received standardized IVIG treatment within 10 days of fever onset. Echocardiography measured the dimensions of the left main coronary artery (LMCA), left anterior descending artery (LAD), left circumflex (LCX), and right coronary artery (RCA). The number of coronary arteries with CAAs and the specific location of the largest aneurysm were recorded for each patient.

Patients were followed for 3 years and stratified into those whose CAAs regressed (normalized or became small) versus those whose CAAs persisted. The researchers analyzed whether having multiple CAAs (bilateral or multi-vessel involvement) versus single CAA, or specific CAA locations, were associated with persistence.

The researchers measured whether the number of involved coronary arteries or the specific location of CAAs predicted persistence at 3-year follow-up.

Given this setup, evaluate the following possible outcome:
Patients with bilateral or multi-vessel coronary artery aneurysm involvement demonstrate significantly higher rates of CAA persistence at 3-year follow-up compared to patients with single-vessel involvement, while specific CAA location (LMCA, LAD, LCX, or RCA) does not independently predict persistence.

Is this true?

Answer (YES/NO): YES